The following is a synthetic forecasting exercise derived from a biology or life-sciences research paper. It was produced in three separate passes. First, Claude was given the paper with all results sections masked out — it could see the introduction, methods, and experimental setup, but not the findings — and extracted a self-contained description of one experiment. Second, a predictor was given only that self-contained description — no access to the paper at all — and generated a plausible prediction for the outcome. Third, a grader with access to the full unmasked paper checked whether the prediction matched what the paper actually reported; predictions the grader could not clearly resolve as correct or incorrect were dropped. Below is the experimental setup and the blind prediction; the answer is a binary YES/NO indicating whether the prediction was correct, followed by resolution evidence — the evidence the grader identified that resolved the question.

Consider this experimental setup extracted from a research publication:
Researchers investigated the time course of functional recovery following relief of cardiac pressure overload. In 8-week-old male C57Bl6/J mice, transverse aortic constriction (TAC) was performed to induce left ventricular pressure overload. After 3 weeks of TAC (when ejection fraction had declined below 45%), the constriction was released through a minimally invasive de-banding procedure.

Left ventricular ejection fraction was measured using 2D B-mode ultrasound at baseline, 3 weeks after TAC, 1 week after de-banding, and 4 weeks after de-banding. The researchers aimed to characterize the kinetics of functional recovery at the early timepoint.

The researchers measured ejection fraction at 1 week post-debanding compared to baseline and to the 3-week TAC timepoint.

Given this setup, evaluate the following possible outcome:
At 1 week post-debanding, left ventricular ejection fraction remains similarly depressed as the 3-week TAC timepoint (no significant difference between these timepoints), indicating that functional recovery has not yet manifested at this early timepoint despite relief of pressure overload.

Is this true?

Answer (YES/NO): NO